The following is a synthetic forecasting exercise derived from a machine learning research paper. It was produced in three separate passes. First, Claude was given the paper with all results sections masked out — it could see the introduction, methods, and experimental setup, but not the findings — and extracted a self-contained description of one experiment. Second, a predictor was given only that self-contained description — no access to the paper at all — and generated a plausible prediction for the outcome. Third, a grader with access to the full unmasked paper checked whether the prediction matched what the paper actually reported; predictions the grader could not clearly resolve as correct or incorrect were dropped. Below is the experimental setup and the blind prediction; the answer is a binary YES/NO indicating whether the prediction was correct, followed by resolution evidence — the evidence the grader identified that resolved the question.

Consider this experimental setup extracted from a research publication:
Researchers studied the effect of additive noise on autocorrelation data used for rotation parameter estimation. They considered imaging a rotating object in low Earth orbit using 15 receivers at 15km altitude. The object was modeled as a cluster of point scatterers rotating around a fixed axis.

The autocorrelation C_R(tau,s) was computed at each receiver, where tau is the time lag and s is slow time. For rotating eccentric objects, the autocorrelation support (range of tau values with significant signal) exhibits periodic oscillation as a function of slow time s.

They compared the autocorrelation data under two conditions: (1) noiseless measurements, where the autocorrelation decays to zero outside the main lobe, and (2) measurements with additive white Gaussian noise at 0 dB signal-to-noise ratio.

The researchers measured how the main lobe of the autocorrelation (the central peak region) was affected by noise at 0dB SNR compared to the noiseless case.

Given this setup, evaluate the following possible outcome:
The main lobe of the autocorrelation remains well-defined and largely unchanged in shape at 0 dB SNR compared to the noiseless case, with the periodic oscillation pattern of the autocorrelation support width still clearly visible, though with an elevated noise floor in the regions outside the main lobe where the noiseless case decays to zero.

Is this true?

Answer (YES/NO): YES